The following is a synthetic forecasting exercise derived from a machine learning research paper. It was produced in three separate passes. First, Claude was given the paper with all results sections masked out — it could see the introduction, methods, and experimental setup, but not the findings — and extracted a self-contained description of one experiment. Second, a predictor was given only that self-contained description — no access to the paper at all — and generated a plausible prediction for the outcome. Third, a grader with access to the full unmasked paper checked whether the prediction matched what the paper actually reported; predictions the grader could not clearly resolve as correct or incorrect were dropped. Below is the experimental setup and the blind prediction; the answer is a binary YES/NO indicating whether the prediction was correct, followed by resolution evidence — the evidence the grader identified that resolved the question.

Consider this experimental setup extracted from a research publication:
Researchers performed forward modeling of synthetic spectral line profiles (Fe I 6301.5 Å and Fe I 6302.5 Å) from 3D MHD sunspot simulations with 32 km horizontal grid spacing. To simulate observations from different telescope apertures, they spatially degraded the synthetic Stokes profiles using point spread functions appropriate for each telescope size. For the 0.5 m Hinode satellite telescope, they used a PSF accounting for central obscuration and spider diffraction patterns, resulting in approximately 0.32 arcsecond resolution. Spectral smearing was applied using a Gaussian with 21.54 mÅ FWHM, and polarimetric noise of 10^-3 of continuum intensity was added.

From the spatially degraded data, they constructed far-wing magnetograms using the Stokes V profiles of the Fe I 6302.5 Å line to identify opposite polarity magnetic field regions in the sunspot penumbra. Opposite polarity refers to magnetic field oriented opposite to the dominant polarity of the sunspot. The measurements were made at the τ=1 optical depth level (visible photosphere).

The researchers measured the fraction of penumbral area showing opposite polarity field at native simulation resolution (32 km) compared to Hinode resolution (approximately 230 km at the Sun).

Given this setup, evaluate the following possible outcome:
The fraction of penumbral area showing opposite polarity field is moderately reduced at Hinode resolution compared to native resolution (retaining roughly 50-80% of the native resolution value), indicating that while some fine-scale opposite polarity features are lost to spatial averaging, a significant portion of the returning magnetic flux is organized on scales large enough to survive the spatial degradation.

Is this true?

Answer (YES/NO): NO